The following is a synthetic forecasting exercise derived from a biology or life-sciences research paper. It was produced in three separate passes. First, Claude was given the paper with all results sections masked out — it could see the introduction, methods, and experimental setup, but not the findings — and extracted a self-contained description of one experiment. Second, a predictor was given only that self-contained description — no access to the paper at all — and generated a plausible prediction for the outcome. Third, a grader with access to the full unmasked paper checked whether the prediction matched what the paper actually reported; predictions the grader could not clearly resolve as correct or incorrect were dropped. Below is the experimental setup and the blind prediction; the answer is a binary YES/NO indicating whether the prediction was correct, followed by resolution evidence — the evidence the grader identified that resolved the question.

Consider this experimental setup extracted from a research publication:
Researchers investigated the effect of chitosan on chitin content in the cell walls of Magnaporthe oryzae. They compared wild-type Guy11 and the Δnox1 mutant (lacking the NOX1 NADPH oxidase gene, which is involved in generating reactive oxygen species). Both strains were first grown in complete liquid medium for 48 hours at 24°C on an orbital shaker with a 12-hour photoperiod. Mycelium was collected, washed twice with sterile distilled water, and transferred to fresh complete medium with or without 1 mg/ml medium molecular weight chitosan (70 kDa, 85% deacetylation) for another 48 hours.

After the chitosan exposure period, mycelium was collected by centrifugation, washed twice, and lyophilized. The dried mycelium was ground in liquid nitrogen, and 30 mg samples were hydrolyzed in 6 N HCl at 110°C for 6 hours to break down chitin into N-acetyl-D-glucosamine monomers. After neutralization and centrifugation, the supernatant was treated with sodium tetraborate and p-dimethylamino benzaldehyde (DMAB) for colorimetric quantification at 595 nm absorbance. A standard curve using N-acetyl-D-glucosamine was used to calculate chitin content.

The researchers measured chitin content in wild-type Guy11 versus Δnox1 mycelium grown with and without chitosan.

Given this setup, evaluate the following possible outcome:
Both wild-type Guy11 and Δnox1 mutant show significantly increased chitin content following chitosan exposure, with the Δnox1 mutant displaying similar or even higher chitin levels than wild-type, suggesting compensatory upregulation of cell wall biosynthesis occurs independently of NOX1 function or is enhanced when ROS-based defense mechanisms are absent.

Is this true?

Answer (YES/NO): NO